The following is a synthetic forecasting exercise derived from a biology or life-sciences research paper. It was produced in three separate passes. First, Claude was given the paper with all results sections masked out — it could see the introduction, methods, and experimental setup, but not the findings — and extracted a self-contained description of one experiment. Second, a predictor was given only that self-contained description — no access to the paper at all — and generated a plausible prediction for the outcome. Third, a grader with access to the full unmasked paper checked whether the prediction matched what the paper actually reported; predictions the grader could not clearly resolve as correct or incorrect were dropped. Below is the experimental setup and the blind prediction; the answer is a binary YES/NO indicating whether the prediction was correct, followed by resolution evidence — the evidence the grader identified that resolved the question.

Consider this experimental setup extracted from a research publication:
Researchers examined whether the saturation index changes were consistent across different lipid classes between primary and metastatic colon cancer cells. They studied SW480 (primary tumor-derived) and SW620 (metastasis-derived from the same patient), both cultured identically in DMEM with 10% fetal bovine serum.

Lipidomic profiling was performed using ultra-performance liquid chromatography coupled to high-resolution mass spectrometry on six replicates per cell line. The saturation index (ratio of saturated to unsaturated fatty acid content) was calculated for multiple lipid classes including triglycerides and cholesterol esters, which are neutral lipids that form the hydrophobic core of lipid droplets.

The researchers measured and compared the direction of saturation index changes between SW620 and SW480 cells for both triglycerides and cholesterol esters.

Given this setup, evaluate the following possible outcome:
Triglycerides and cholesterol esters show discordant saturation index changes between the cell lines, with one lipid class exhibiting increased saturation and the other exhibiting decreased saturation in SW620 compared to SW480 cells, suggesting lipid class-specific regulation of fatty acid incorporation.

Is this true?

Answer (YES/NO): NO